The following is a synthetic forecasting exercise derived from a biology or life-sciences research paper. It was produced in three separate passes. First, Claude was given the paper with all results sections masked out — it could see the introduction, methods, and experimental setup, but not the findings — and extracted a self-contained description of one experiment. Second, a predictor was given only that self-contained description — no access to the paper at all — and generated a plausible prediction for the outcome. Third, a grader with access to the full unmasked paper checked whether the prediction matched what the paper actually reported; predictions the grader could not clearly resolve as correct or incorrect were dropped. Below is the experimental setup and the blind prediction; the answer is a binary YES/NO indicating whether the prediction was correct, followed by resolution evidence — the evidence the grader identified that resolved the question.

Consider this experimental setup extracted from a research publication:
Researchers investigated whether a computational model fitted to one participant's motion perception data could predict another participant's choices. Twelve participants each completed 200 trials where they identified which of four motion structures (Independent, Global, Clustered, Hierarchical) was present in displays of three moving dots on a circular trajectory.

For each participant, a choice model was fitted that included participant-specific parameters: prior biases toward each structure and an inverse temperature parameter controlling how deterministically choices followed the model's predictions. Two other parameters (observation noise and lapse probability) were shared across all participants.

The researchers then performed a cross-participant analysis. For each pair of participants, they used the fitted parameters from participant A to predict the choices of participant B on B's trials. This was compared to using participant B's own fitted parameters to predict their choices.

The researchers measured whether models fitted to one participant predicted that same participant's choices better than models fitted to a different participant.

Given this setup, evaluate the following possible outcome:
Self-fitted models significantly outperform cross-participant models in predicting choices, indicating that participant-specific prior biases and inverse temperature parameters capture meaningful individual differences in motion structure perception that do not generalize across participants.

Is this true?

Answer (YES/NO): YES